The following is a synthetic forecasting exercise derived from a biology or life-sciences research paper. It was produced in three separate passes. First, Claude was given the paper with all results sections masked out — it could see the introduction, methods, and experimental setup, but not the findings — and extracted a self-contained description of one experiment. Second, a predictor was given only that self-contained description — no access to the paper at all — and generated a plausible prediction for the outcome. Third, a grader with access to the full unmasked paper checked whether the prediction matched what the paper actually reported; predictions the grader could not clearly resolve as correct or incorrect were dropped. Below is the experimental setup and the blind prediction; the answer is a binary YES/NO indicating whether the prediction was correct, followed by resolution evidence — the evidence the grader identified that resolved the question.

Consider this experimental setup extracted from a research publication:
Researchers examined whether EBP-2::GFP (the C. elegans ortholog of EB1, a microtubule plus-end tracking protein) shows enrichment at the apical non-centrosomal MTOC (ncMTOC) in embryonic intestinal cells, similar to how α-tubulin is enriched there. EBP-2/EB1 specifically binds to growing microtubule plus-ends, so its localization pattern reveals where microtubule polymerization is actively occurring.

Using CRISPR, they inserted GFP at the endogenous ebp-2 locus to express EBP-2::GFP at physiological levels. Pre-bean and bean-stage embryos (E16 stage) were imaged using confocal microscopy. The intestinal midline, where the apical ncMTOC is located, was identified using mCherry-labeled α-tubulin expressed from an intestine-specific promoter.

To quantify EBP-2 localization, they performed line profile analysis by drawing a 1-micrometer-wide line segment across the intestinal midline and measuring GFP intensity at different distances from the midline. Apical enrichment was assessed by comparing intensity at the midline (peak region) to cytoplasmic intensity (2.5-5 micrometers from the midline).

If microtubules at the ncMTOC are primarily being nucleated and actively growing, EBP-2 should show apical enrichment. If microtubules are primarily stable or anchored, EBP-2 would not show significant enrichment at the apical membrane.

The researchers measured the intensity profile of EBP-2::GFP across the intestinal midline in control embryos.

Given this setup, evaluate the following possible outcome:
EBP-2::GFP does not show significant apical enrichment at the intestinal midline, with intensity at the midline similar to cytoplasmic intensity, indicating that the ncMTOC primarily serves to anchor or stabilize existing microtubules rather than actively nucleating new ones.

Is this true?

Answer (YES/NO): NO